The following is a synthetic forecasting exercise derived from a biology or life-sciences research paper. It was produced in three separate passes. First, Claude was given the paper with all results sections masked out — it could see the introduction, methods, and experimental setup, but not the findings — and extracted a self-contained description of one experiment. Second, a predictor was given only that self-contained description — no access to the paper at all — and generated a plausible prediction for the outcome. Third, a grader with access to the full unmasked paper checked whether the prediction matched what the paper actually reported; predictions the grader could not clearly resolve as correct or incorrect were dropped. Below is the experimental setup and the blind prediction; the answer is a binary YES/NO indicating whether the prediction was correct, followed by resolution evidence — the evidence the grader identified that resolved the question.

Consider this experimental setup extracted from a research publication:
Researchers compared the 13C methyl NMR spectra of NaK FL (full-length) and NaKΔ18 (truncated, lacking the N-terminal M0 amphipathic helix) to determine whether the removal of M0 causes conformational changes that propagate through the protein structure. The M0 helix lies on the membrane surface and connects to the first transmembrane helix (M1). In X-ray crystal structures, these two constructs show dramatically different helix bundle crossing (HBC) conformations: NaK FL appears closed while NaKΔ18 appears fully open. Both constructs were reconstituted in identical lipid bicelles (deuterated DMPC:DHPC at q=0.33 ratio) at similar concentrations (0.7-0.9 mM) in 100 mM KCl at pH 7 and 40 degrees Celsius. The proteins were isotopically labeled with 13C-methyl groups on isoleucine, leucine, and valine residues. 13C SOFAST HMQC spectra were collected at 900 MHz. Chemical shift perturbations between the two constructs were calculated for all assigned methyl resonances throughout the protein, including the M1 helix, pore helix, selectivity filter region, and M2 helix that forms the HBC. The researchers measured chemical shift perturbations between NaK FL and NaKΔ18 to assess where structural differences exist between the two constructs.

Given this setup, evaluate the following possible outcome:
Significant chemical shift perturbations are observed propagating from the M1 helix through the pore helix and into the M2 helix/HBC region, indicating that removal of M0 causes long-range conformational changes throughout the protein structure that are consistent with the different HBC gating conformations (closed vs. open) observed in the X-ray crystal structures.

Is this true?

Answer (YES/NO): NO